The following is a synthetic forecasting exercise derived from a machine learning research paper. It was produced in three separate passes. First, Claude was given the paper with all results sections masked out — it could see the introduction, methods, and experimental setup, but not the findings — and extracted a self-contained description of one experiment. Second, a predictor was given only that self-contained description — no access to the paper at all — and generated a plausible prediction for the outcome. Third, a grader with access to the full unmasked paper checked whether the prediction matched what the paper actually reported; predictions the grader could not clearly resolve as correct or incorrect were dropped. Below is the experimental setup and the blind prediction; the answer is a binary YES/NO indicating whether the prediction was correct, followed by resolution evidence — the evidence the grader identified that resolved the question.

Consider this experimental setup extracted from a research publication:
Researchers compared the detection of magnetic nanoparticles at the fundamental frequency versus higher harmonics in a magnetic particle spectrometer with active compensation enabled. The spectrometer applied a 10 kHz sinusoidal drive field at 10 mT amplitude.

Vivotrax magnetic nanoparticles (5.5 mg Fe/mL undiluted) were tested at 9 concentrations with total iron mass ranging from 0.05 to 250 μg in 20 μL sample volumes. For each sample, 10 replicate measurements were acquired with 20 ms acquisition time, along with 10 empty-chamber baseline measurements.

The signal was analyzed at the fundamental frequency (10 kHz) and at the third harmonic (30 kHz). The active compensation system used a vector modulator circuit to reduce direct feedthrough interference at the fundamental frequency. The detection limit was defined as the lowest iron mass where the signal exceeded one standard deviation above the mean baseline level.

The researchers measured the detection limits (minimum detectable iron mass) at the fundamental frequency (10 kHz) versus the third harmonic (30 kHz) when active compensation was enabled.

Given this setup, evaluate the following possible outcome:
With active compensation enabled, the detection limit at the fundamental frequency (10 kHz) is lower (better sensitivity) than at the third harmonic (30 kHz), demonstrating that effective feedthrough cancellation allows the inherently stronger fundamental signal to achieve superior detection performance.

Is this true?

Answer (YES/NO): YES